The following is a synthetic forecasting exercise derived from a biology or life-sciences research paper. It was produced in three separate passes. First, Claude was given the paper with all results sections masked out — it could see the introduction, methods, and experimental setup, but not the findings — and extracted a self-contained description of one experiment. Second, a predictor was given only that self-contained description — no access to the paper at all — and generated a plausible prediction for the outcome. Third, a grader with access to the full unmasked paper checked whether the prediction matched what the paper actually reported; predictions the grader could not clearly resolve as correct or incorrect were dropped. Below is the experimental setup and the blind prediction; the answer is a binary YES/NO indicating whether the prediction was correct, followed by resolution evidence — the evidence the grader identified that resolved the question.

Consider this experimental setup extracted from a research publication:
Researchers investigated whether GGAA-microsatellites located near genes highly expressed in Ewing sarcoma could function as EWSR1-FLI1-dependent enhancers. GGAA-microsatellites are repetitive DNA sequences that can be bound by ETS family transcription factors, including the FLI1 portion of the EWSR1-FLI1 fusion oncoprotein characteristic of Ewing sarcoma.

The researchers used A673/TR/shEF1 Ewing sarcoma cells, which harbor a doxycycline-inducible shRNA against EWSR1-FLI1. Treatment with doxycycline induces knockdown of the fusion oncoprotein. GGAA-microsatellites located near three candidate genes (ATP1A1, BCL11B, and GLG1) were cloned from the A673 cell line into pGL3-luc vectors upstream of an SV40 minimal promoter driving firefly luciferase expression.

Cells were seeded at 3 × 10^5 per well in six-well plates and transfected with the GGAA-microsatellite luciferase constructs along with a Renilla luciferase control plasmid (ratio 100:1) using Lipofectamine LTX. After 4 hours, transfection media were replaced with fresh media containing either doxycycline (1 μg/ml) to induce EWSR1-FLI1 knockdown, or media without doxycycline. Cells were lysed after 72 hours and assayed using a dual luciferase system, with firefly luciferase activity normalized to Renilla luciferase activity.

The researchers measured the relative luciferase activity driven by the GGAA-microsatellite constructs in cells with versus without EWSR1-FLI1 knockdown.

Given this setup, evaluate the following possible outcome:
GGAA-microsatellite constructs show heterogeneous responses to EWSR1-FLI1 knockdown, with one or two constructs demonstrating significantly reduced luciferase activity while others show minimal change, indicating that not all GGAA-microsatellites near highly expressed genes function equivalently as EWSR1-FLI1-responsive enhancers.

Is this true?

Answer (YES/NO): NO